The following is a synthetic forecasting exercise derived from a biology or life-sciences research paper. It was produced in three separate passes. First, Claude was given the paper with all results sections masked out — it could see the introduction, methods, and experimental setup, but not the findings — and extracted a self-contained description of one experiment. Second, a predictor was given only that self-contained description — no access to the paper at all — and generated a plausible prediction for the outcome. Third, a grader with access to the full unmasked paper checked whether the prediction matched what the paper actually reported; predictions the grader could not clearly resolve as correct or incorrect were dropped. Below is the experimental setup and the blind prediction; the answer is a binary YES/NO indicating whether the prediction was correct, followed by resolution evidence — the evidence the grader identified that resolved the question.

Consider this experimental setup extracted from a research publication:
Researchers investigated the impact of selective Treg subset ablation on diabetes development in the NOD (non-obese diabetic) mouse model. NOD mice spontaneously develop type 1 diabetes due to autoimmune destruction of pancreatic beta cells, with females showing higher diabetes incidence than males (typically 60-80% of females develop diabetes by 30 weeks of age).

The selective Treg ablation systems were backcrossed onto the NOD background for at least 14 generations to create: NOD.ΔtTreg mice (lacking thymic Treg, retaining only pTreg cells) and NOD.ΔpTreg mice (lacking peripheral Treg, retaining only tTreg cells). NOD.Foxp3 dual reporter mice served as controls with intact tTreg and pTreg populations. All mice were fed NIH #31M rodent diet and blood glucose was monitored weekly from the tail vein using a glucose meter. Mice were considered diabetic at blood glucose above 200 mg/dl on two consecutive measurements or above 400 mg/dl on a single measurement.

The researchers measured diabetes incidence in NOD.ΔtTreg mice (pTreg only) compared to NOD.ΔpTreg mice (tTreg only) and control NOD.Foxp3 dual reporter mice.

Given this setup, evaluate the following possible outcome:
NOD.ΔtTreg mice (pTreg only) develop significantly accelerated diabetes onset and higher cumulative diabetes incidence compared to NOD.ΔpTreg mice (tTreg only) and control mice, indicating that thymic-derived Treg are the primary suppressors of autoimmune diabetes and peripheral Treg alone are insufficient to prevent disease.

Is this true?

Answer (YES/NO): YES